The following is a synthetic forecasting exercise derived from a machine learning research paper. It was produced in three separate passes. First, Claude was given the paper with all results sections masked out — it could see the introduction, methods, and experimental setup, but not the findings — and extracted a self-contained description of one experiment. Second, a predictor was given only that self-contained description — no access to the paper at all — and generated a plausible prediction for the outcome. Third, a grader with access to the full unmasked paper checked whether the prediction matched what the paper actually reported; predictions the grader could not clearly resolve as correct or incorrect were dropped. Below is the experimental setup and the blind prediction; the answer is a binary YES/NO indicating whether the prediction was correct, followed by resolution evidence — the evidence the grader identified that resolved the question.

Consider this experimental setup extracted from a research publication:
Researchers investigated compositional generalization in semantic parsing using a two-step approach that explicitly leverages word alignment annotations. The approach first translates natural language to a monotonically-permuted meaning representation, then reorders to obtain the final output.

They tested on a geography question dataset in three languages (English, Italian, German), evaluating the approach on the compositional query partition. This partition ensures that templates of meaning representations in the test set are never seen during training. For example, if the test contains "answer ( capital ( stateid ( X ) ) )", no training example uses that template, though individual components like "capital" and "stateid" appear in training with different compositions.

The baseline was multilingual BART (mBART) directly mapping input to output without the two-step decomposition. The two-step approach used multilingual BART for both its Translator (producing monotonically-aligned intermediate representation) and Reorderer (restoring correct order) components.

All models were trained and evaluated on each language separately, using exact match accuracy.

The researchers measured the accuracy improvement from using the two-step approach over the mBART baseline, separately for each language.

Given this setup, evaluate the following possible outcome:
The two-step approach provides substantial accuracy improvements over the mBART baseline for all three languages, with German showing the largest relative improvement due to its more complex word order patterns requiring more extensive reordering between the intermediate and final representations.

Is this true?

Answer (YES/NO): NO